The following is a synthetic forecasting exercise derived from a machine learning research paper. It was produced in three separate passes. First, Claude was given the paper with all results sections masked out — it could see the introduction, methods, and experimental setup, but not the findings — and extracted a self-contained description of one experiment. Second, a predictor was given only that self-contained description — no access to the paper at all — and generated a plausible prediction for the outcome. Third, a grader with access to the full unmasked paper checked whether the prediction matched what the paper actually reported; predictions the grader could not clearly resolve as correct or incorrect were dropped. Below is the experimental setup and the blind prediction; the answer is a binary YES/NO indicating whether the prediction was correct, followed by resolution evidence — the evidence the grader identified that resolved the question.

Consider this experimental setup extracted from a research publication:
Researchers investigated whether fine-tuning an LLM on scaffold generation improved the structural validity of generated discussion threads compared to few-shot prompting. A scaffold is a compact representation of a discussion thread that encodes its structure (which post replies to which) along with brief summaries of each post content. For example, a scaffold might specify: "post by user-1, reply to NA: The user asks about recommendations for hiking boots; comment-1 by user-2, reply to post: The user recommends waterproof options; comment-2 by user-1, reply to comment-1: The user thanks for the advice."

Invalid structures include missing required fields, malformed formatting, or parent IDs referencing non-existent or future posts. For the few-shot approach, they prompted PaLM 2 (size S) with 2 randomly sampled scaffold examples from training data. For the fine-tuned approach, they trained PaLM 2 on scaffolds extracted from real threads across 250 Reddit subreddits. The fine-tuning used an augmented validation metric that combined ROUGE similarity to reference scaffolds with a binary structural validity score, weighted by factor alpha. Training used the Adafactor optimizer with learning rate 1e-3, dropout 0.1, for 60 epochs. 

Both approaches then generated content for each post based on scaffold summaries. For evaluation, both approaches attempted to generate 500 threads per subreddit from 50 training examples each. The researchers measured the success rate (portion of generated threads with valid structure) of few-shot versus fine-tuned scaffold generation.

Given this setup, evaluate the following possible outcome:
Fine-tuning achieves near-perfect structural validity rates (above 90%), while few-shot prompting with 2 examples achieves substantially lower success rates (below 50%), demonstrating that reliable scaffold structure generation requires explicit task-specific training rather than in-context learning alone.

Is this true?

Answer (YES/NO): NO